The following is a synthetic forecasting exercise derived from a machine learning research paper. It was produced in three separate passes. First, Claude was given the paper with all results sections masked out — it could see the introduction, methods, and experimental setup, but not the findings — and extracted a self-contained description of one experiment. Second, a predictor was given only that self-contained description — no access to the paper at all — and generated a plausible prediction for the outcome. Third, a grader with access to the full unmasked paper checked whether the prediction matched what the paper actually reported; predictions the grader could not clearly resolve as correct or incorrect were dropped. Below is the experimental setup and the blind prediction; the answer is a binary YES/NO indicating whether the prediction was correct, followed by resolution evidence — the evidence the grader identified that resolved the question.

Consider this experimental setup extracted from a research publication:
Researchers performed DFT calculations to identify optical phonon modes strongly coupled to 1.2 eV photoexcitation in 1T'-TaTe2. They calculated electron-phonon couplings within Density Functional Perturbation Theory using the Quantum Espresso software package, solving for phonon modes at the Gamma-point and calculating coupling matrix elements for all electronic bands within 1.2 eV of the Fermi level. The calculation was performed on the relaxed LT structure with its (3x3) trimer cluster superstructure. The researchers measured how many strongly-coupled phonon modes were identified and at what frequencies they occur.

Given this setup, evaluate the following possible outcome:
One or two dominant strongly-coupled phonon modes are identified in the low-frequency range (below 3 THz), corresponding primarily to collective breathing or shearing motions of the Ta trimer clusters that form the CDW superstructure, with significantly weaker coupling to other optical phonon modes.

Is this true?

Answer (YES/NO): NO